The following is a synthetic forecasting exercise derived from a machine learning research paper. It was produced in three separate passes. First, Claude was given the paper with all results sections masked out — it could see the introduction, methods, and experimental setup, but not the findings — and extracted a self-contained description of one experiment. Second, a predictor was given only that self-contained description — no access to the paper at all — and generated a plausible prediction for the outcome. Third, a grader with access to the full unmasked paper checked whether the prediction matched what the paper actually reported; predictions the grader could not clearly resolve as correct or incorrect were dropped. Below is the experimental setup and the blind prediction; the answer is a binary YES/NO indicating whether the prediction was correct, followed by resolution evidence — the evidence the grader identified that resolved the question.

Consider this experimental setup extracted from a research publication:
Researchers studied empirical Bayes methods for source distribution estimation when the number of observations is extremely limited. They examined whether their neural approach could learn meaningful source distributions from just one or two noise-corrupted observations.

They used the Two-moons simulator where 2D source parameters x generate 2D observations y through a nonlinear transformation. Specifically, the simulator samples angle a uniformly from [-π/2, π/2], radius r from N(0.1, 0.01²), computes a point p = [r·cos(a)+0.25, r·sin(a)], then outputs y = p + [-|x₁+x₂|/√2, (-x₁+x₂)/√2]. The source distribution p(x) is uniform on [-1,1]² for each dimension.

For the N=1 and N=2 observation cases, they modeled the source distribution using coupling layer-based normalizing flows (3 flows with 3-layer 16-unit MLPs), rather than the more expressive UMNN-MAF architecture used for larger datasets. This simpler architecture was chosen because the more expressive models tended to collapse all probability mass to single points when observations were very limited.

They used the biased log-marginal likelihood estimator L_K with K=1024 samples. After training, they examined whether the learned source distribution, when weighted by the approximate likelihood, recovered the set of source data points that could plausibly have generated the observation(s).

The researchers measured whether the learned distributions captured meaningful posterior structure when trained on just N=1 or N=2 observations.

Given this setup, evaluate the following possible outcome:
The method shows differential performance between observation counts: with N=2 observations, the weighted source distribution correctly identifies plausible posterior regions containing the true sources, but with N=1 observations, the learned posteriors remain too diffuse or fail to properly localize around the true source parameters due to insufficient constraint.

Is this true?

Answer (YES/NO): NO